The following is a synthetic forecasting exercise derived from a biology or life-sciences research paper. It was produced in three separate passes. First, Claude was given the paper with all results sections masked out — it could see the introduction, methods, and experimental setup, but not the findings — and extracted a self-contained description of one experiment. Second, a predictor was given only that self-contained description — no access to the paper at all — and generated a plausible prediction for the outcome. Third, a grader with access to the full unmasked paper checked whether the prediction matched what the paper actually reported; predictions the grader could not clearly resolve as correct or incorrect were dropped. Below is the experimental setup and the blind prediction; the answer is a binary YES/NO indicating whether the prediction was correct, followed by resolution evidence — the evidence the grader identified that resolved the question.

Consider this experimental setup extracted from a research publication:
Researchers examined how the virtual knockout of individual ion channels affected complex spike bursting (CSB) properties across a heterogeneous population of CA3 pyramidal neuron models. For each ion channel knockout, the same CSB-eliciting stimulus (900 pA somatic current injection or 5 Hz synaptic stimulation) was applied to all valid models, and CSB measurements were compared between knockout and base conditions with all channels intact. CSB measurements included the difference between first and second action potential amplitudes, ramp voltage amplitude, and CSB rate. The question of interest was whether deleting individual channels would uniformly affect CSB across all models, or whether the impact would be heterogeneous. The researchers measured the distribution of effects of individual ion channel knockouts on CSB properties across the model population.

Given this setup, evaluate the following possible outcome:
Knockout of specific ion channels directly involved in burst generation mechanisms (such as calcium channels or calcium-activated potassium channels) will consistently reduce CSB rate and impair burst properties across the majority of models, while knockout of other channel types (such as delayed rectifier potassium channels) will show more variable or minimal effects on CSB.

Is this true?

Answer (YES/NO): NO